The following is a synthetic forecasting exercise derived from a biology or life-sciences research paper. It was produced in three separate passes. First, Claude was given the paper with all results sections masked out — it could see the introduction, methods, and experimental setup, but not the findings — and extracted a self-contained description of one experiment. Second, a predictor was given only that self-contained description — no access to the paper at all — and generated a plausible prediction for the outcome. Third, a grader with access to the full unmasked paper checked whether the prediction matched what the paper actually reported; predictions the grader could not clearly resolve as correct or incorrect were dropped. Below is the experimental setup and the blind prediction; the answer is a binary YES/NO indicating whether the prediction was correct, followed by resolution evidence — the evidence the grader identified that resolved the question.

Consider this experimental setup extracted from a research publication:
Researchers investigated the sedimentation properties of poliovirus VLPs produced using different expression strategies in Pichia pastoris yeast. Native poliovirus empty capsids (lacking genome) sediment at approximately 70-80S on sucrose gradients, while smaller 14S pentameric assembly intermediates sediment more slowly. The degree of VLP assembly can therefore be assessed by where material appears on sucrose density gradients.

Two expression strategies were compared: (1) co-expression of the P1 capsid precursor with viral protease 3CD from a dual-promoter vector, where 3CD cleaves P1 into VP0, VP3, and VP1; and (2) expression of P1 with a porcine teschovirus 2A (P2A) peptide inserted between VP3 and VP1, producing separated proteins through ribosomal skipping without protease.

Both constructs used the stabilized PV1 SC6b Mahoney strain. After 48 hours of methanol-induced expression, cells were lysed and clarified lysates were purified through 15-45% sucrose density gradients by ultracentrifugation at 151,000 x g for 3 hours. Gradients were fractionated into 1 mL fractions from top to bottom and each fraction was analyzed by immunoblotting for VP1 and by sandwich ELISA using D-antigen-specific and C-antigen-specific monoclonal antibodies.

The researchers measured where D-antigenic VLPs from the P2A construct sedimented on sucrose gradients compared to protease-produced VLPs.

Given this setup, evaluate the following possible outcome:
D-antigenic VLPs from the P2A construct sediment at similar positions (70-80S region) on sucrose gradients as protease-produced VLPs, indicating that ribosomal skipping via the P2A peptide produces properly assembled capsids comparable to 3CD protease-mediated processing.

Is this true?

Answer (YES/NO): YES